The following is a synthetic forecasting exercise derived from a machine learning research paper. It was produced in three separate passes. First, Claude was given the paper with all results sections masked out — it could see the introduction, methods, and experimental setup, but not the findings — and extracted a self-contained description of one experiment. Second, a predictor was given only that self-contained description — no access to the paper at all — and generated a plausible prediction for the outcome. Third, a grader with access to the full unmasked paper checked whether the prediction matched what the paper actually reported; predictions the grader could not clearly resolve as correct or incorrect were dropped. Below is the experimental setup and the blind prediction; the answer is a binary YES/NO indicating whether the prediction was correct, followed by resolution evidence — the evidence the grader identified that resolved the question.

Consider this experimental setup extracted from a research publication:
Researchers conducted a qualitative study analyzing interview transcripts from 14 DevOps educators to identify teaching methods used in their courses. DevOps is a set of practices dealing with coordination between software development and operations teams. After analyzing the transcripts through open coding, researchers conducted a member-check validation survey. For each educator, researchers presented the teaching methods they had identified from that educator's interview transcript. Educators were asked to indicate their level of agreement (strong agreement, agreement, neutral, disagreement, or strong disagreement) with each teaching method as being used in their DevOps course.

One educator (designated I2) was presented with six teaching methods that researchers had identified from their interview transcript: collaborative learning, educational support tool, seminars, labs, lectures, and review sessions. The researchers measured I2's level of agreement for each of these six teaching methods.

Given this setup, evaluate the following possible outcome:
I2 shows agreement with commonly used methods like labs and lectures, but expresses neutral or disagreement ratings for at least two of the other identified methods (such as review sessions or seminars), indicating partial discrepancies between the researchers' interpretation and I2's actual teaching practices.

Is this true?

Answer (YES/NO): NO